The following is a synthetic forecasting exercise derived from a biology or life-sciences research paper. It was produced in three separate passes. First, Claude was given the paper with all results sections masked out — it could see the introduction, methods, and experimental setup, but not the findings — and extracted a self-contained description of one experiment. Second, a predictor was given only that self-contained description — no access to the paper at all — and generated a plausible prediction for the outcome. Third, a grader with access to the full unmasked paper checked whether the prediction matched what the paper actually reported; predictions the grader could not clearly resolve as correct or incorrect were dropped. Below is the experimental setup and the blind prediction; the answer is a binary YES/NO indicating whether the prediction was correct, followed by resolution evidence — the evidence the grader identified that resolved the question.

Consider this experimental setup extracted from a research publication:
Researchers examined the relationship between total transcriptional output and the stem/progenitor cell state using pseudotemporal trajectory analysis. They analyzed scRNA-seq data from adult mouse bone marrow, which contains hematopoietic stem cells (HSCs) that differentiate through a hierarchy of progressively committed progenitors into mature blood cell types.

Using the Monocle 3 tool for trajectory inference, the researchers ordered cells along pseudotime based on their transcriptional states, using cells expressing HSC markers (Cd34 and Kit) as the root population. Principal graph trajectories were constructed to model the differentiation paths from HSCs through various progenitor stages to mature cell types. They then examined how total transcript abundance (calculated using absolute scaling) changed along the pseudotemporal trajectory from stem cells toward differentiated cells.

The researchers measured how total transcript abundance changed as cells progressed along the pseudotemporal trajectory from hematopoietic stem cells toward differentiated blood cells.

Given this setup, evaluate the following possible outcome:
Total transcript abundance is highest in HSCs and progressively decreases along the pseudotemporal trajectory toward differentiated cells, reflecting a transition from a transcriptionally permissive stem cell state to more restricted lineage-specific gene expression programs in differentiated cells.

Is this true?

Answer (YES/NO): YES